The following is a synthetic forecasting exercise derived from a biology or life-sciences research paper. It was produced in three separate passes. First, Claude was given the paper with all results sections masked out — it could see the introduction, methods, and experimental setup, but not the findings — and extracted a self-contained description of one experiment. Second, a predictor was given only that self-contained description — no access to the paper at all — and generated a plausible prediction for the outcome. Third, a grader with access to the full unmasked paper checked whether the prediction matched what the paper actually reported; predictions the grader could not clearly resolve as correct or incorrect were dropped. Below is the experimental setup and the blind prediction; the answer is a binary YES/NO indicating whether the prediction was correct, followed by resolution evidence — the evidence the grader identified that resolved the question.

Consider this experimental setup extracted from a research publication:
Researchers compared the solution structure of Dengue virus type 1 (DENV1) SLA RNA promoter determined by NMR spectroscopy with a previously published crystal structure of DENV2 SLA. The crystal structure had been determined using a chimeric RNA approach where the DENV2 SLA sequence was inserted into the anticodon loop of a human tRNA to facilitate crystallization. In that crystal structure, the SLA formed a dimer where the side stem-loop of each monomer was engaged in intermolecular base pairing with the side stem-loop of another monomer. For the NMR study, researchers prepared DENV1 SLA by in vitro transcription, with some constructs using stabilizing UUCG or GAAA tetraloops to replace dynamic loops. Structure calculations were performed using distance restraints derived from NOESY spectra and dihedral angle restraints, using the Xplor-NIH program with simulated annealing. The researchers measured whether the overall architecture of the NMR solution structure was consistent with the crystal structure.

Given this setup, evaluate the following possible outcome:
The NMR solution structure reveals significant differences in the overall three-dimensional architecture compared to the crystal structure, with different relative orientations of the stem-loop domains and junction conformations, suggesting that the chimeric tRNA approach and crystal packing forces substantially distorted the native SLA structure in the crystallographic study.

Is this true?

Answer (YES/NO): NO